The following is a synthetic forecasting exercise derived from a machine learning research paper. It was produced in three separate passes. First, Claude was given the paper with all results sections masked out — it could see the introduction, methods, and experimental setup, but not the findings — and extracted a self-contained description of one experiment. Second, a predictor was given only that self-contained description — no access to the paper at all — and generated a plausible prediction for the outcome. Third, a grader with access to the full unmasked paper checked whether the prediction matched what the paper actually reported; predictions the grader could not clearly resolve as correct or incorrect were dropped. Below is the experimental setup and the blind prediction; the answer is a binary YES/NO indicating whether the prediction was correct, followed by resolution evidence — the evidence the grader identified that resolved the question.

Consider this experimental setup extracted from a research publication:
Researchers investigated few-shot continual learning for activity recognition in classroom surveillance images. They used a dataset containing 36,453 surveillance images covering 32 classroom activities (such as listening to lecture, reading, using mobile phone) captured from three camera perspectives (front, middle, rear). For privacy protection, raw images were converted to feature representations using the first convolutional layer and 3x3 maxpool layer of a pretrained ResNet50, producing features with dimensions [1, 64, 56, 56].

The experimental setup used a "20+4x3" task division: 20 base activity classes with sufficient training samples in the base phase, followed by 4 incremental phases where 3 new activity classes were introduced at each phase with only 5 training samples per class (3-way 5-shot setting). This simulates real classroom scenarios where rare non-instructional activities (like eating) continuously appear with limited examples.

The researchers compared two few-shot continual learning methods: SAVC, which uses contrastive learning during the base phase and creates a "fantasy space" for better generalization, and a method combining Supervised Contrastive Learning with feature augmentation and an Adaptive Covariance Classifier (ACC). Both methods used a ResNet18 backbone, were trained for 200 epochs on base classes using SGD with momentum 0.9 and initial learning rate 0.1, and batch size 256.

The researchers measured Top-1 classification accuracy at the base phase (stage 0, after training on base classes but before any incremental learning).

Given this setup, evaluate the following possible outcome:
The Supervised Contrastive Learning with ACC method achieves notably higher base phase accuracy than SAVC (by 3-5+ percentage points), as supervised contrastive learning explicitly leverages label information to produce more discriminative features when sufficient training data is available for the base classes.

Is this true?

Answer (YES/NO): NO